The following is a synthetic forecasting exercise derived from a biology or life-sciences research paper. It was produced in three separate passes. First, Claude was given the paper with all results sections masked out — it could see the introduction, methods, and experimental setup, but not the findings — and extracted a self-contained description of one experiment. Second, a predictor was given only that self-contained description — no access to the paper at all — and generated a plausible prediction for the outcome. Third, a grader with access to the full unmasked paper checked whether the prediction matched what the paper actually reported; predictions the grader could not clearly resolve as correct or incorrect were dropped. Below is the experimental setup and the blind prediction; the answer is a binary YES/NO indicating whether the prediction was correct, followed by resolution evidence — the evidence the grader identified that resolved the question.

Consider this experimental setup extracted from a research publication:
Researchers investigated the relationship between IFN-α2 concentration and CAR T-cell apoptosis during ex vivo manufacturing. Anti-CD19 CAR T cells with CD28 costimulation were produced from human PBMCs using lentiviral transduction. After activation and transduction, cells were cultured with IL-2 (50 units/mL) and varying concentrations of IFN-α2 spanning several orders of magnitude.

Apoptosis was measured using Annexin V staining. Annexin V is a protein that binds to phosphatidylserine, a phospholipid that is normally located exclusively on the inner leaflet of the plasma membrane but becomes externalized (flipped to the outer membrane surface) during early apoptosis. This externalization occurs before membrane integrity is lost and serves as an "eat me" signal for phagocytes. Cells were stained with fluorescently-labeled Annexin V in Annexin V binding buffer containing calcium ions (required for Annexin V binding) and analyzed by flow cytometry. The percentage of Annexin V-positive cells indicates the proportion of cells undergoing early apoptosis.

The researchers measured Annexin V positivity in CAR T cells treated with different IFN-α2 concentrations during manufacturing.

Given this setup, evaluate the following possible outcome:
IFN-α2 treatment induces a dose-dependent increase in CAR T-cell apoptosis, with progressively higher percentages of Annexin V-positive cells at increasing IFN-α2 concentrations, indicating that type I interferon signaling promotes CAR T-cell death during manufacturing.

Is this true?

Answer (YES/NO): NO